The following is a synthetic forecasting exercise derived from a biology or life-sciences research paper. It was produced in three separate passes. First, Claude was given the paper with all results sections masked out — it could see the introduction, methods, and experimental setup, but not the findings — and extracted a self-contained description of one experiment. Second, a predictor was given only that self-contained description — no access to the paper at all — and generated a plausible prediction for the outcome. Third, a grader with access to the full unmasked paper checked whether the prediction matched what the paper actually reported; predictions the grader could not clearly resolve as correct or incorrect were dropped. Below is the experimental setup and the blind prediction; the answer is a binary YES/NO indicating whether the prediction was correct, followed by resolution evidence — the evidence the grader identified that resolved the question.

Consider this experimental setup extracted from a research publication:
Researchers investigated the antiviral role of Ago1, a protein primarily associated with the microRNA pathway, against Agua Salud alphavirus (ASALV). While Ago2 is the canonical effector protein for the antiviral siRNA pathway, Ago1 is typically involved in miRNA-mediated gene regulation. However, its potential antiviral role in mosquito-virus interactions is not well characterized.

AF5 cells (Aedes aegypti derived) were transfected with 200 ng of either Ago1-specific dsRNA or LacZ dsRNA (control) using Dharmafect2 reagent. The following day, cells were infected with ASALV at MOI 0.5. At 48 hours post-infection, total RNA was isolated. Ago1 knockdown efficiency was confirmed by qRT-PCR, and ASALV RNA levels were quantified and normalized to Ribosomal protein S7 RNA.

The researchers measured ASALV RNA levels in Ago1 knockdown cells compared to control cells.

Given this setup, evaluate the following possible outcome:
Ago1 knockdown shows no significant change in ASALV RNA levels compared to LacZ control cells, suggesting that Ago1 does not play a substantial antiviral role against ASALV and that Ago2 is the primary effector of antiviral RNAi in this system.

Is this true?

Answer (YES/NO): NO